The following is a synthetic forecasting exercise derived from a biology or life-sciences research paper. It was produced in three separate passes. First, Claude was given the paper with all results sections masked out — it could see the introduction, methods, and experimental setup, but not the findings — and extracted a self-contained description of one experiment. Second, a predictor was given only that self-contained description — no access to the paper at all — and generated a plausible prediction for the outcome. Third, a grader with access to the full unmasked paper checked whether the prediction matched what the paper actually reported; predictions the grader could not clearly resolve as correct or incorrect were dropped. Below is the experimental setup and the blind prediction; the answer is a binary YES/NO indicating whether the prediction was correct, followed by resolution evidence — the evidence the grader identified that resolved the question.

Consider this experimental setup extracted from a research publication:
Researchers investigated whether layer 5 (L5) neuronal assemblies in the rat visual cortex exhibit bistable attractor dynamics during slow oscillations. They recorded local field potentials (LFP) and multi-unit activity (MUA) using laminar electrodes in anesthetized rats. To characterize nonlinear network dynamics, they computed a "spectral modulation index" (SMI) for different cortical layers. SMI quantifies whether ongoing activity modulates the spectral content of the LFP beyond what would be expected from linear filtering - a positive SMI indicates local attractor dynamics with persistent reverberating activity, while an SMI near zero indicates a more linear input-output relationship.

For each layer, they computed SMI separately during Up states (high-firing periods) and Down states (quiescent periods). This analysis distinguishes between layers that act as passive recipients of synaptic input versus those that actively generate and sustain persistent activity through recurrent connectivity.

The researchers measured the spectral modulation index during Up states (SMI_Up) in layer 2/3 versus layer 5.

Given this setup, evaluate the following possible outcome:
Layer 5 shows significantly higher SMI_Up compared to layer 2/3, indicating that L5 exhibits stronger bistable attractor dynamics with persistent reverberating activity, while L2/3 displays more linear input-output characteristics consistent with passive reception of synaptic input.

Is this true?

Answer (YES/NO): YES